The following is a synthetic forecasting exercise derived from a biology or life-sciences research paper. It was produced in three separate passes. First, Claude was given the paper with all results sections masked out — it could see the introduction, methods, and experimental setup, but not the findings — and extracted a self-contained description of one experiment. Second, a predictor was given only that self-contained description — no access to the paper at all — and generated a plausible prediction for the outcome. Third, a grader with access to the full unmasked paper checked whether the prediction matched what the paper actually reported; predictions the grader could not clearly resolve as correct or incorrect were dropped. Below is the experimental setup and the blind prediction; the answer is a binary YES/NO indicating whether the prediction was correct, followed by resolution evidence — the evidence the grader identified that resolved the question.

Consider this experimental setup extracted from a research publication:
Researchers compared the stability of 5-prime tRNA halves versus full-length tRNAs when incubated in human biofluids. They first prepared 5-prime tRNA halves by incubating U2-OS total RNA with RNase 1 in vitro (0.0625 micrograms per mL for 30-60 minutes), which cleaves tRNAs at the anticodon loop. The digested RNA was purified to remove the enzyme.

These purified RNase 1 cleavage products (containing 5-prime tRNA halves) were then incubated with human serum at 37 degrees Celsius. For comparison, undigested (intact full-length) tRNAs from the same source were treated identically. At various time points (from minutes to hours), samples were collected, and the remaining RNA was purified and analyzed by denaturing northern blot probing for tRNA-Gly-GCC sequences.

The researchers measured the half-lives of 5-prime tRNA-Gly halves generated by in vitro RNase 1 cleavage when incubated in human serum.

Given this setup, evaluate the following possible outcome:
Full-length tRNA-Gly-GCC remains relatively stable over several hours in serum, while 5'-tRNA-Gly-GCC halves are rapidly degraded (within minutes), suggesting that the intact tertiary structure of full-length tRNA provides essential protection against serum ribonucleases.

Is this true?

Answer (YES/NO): NO